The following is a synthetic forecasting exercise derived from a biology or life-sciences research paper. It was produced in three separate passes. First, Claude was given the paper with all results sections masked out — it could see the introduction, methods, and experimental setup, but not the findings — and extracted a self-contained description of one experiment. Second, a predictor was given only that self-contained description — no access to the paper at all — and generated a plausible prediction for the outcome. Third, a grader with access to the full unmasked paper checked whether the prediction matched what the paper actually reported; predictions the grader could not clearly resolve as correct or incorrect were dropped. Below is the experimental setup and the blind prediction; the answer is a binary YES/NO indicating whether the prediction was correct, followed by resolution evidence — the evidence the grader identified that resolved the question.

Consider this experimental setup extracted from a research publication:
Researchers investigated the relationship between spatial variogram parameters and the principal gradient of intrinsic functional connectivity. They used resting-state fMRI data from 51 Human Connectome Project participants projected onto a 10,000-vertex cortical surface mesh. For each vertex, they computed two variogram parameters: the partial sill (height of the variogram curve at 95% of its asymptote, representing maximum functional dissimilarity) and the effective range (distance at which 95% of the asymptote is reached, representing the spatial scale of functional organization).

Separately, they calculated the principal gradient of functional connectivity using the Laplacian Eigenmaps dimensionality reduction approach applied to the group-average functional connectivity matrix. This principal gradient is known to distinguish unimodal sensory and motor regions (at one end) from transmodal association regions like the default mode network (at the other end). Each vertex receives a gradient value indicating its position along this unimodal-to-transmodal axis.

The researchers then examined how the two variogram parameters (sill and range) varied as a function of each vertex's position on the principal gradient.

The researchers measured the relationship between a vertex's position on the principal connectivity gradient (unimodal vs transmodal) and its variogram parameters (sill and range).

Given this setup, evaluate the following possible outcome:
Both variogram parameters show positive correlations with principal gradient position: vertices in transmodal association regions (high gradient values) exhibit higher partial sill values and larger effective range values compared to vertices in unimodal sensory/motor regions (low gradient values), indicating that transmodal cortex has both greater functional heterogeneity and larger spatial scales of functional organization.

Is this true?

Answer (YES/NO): NO